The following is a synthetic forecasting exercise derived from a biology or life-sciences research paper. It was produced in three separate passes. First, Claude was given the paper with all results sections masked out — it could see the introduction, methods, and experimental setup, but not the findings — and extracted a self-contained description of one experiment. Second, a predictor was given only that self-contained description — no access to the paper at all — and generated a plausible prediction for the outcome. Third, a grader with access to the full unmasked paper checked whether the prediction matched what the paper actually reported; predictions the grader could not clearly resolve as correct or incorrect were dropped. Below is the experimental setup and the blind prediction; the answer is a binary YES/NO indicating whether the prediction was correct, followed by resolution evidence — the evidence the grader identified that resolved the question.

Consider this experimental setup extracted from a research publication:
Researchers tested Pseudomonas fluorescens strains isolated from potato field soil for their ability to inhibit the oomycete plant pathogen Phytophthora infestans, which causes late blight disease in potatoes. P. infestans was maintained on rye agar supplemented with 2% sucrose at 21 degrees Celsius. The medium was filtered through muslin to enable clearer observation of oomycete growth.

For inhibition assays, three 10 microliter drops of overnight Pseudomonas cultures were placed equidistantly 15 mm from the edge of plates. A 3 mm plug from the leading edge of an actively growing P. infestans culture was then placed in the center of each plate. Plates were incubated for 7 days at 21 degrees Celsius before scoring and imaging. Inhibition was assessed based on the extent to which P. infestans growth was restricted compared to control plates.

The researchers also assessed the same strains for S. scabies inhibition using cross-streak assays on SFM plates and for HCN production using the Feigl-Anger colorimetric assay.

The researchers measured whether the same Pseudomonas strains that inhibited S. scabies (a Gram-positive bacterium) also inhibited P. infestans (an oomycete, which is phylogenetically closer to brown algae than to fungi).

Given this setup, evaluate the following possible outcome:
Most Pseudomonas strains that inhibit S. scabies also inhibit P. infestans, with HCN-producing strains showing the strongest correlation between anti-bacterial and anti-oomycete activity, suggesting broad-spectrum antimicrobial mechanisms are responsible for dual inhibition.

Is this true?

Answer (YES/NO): NO